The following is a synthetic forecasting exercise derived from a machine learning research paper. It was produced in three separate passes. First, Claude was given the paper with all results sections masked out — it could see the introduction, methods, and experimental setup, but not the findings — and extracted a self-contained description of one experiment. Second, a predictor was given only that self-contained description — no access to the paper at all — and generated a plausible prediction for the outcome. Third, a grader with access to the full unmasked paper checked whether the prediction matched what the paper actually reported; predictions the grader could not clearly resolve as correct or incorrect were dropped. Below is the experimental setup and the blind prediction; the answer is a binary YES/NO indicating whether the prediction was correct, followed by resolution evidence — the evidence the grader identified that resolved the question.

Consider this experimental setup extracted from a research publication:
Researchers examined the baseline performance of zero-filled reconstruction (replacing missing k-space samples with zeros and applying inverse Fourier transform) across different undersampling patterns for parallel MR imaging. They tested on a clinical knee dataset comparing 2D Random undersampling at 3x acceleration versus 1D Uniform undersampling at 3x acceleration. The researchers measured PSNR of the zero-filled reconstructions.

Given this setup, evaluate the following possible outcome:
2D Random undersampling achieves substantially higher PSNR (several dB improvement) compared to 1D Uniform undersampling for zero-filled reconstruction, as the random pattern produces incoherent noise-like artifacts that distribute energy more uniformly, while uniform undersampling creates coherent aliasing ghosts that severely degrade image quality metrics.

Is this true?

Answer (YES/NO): YES